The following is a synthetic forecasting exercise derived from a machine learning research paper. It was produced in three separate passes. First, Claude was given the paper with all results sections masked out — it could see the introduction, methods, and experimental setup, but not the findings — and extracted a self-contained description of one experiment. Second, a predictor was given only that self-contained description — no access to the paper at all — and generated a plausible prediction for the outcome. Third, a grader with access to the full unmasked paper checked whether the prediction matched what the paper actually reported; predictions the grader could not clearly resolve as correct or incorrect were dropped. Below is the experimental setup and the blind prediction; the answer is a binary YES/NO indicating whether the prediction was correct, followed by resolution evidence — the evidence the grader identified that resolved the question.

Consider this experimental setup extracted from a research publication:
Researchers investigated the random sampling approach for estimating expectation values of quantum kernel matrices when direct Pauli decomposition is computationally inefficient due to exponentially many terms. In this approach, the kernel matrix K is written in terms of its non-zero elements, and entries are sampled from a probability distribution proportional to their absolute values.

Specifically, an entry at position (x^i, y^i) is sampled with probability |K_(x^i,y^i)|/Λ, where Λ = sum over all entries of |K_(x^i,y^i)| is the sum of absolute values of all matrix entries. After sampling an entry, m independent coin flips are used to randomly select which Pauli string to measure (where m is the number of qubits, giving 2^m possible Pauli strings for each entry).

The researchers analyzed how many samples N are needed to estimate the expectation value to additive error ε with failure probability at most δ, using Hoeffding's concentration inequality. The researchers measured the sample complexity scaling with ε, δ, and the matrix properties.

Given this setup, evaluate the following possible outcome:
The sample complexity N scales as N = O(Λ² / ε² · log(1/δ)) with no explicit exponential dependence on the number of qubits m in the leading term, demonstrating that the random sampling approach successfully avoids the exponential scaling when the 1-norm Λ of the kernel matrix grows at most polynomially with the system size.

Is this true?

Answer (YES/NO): YES